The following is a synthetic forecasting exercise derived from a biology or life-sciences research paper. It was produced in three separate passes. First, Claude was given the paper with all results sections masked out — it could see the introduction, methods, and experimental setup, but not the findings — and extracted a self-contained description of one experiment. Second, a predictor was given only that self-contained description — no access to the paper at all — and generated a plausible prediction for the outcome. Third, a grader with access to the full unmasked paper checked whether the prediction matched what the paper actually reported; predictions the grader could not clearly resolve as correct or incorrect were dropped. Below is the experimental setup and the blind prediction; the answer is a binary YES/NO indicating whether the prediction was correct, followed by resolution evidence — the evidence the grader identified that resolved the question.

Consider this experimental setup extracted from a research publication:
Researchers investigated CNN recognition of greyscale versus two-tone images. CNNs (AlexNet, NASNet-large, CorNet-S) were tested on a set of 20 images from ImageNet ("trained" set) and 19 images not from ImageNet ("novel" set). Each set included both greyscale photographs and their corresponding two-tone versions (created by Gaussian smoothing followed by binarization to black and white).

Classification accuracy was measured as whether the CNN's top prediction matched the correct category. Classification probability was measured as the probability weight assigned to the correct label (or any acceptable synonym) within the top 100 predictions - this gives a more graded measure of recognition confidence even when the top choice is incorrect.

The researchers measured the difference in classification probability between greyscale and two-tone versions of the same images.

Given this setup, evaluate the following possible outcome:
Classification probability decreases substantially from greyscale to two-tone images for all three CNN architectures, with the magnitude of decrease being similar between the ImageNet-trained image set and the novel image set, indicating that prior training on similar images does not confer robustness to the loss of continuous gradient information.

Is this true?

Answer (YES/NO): YES